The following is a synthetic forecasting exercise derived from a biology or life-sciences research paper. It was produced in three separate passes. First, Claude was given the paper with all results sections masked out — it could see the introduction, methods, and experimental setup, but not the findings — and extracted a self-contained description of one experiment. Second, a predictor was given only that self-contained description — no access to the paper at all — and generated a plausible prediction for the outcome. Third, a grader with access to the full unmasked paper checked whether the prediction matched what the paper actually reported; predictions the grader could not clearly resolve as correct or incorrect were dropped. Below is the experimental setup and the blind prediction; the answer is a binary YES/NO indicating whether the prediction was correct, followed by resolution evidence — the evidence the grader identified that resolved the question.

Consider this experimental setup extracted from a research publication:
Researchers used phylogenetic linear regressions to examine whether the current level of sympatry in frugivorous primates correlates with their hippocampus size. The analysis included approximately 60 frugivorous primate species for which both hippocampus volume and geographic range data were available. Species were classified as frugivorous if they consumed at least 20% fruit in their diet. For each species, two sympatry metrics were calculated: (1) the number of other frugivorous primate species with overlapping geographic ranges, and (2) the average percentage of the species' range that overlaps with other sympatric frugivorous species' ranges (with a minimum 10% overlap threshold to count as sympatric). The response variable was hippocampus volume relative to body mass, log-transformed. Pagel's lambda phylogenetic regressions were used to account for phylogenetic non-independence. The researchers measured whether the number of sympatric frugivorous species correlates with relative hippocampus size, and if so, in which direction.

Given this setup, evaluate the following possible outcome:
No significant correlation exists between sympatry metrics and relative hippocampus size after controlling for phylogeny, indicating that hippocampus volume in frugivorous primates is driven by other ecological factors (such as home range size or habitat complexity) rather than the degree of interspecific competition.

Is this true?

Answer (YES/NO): NO